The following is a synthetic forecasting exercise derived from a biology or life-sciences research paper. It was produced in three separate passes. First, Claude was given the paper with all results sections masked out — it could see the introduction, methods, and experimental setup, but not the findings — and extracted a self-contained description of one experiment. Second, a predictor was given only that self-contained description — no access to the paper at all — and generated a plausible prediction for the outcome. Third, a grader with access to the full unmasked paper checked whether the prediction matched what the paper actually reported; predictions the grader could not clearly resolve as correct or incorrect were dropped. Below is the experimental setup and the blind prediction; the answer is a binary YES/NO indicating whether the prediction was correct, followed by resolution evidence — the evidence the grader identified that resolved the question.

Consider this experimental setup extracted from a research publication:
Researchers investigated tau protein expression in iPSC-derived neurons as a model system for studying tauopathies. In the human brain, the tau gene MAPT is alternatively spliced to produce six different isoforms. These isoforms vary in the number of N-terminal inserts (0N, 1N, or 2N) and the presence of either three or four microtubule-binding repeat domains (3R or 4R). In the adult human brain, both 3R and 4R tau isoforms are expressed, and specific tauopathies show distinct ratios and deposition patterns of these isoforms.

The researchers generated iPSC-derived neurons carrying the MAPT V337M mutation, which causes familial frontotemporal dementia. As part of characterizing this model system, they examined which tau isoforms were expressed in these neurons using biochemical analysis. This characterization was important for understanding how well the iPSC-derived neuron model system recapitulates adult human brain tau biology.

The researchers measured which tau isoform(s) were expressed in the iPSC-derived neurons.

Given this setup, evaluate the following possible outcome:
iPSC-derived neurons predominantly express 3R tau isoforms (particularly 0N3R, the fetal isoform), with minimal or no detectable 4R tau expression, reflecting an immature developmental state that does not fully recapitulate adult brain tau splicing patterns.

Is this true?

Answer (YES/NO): YES